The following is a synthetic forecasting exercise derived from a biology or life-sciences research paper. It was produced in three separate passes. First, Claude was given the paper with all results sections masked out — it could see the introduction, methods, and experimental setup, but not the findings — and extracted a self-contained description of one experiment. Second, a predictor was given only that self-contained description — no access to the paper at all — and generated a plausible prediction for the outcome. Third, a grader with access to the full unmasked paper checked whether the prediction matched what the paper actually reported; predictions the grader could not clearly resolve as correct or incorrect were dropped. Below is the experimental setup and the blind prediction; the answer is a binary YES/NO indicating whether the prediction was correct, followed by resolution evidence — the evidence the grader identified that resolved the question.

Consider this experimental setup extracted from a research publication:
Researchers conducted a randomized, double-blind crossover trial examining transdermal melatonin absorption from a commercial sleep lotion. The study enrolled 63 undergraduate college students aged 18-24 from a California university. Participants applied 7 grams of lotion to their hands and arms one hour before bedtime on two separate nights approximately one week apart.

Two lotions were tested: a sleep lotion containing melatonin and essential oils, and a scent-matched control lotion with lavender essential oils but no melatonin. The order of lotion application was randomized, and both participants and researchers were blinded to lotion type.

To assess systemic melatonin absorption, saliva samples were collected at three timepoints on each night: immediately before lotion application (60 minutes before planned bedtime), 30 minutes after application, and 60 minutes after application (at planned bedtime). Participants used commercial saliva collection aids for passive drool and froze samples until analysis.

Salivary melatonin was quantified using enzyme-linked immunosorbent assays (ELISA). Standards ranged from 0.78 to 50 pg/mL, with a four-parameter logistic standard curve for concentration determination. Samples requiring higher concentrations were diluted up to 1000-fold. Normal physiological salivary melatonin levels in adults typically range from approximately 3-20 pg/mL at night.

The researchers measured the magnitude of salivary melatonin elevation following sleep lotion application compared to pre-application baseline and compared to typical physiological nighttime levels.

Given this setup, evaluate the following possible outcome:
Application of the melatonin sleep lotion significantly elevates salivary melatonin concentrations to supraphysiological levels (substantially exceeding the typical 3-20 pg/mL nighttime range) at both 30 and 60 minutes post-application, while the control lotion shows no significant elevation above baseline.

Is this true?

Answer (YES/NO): NO